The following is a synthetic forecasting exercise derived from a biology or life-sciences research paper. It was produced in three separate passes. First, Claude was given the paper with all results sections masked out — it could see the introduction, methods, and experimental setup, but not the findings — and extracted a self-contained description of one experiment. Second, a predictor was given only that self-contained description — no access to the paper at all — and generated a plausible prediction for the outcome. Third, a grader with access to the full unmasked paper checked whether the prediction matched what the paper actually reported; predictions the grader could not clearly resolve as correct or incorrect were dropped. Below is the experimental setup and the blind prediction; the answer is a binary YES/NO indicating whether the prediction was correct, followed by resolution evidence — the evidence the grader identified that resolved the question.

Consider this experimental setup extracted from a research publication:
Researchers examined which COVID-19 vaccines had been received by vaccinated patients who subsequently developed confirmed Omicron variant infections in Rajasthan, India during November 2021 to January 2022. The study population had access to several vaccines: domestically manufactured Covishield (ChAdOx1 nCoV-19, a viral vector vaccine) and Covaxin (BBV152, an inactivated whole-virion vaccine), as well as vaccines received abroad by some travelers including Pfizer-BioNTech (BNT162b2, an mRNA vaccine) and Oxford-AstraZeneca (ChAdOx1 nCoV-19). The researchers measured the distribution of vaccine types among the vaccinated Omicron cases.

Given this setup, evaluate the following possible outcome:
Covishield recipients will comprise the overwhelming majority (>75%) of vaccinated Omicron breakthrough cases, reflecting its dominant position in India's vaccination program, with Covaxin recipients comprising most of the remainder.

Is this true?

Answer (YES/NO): NO